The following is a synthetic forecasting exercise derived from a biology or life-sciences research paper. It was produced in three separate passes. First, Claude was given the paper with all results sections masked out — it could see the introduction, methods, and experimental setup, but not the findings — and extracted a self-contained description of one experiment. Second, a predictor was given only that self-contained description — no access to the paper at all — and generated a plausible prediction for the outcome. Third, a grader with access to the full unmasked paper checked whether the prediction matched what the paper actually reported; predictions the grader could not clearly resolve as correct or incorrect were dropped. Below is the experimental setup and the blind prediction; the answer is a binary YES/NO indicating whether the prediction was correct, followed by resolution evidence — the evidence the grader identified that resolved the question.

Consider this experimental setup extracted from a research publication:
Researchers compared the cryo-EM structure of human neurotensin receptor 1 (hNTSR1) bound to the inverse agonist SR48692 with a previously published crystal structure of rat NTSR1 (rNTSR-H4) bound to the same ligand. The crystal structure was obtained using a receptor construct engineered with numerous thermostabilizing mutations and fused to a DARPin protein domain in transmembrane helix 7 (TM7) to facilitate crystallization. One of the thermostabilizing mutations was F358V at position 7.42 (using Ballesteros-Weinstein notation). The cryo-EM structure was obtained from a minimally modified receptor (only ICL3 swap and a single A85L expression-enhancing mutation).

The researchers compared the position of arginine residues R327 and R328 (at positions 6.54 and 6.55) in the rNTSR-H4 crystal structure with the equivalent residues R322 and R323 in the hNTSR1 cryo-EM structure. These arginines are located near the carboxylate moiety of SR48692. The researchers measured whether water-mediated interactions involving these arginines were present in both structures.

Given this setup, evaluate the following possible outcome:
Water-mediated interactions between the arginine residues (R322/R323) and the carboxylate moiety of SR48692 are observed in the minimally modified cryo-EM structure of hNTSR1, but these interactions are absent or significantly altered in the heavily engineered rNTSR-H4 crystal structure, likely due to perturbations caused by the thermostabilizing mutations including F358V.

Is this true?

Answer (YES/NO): YES